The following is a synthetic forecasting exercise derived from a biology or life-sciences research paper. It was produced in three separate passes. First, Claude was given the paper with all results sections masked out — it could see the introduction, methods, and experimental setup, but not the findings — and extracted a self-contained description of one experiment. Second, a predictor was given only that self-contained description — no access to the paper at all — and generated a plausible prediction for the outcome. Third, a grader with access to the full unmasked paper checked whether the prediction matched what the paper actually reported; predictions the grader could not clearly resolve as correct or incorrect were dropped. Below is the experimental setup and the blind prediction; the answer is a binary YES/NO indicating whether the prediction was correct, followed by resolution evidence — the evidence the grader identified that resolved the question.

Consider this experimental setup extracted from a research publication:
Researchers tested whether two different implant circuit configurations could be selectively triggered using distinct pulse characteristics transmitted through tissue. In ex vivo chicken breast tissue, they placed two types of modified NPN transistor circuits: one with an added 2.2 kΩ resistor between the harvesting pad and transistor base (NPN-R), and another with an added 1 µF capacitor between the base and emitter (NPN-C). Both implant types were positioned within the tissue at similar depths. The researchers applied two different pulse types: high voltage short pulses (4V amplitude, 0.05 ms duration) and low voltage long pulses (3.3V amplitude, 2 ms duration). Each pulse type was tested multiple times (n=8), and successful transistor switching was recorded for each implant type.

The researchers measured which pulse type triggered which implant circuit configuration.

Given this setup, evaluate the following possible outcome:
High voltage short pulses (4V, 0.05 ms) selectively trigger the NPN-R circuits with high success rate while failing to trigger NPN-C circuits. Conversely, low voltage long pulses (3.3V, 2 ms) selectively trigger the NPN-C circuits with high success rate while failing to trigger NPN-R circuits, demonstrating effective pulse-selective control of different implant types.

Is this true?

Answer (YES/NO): YES